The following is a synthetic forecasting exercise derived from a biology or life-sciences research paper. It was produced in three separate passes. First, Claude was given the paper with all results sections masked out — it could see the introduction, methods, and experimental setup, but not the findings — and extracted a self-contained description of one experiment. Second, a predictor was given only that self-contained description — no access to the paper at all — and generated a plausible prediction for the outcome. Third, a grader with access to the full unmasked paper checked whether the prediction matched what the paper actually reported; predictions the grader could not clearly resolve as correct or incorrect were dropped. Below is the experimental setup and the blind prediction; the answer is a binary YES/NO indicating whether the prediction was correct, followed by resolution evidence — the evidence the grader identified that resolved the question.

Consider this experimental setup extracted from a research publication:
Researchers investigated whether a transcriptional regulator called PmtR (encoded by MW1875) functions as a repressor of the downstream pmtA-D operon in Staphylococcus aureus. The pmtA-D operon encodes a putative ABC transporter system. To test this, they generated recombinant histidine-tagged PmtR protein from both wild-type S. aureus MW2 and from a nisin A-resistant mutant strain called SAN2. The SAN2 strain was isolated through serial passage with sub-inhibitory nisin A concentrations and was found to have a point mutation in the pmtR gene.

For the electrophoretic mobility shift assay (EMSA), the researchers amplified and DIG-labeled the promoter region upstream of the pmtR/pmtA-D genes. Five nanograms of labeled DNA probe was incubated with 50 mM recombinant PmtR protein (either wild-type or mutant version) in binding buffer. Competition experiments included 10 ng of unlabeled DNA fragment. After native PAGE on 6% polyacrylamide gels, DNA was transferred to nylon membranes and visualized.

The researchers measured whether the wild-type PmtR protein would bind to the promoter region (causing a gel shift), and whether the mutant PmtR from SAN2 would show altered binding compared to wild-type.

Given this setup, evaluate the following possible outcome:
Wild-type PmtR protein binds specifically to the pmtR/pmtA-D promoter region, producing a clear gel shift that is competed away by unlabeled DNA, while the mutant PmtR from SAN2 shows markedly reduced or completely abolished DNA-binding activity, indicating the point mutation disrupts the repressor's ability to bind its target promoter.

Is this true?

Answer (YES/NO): YES